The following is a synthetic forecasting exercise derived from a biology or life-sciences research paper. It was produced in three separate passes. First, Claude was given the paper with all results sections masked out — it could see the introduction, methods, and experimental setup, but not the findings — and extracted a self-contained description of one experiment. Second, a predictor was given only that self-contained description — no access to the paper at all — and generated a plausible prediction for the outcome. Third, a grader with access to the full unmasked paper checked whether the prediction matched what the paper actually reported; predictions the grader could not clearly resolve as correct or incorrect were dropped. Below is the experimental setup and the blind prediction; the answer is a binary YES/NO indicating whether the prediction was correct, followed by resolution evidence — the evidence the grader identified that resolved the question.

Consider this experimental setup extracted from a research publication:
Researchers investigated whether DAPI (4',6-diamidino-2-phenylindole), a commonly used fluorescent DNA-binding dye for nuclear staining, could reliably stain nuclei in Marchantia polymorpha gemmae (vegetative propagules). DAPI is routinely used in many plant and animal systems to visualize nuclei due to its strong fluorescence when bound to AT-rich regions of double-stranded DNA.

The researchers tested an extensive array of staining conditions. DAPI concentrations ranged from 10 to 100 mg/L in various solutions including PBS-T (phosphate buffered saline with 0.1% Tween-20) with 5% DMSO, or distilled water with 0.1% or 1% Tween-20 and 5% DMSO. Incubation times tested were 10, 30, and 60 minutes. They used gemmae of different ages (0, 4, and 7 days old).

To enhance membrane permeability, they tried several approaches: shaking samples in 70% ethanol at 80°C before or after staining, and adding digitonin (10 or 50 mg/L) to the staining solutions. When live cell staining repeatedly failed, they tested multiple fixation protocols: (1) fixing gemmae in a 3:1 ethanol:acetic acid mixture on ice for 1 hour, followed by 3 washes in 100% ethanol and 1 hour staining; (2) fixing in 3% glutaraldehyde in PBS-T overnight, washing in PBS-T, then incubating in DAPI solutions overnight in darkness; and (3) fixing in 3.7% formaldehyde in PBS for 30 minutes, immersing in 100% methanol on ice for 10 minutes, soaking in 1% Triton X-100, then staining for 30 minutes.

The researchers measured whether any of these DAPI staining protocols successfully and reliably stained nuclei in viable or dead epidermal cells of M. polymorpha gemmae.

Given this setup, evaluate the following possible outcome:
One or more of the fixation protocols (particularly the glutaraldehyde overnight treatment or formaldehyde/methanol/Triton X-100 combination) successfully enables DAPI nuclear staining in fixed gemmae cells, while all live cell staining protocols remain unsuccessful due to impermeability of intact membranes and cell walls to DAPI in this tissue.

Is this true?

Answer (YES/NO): NO